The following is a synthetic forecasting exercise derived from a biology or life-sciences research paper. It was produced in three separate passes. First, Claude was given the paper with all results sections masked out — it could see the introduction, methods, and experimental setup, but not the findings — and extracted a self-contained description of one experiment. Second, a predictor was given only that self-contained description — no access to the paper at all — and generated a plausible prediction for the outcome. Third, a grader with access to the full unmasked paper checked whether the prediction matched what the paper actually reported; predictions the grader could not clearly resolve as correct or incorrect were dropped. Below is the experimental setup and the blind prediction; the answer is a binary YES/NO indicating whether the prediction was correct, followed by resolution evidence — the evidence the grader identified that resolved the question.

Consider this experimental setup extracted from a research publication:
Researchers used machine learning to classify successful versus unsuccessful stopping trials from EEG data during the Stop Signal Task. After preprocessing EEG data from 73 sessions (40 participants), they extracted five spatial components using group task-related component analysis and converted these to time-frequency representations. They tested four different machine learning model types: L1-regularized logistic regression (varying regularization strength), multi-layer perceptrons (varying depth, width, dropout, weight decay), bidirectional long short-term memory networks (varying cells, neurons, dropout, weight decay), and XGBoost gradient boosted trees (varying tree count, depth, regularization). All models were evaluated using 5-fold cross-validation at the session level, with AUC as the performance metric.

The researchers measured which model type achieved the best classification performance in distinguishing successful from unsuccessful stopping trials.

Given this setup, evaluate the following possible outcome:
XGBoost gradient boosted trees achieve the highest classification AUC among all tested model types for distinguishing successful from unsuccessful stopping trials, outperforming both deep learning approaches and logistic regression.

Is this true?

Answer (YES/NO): NO